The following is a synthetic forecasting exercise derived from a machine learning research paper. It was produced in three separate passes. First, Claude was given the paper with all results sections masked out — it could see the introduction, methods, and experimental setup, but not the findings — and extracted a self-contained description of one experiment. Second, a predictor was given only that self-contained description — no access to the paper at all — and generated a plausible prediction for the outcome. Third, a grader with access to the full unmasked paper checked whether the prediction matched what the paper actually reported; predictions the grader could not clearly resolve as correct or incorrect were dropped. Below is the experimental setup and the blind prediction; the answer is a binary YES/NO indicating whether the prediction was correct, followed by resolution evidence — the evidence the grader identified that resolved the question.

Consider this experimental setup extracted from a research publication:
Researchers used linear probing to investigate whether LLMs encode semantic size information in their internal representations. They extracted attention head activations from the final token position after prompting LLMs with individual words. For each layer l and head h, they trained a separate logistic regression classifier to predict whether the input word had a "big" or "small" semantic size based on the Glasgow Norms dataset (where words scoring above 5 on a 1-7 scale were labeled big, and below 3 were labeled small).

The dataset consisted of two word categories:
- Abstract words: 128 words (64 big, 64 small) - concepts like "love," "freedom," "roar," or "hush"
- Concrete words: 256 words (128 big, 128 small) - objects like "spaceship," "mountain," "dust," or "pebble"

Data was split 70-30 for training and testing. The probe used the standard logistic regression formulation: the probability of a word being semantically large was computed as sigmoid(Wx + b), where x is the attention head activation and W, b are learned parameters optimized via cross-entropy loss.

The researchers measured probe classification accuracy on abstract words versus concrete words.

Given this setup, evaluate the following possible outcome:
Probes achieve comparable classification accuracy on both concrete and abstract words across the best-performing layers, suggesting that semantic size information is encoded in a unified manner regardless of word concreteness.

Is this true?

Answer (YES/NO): NO